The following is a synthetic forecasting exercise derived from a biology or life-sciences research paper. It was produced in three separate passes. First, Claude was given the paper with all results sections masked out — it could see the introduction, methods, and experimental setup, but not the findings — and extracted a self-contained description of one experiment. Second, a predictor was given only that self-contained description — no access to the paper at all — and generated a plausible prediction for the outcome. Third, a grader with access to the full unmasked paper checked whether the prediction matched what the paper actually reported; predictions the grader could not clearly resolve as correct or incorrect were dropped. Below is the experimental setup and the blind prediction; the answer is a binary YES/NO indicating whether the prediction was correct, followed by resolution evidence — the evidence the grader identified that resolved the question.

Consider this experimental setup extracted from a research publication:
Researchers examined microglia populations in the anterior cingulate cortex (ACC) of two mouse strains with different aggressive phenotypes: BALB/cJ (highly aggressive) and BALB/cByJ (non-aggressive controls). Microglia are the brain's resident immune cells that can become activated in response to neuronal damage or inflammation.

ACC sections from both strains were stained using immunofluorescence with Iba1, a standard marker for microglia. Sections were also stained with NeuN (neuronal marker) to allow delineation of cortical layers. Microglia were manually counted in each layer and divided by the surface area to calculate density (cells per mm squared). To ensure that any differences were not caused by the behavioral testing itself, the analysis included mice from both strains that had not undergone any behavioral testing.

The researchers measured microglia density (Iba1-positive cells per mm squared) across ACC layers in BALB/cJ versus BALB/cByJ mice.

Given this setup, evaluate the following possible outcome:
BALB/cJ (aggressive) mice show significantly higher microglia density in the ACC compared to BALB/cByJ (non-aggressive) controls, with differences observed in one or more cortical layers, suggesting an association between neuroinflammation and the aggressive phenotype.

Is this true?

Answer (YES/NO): YES